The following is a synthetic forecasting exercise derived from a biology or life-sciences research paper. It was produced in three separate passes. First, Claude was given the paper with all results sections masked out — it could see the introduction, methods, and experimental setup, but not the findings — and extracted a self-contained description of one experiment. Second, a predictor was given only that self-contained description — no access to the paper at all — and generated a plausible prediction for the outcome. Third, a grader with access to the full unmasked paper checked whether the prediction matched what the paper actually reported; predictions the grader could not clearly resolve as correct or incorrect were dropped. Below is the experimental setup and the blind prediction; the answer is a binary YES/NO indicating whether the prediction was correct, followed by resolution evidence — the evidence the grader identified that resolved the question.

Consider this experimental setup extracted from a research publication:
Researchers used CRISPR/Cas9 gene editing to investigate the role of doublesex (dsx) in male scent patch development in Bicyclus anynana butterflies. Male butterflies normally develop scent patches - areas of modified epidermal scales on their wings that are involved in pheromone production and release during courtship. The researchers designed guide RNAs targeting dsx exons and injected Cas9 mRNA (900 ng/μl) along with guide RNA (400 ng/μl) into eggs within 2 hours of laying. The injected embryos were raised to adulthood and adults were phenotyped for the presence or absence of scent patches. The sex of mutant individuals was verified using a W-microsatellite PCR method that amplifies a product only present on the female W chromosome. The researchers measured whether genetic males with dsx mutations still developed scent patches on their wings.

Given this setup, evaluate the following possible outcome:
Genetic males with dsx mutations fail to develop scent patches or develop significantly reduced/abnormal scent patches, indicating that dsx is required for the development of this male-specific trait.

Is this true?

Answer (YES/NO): YES